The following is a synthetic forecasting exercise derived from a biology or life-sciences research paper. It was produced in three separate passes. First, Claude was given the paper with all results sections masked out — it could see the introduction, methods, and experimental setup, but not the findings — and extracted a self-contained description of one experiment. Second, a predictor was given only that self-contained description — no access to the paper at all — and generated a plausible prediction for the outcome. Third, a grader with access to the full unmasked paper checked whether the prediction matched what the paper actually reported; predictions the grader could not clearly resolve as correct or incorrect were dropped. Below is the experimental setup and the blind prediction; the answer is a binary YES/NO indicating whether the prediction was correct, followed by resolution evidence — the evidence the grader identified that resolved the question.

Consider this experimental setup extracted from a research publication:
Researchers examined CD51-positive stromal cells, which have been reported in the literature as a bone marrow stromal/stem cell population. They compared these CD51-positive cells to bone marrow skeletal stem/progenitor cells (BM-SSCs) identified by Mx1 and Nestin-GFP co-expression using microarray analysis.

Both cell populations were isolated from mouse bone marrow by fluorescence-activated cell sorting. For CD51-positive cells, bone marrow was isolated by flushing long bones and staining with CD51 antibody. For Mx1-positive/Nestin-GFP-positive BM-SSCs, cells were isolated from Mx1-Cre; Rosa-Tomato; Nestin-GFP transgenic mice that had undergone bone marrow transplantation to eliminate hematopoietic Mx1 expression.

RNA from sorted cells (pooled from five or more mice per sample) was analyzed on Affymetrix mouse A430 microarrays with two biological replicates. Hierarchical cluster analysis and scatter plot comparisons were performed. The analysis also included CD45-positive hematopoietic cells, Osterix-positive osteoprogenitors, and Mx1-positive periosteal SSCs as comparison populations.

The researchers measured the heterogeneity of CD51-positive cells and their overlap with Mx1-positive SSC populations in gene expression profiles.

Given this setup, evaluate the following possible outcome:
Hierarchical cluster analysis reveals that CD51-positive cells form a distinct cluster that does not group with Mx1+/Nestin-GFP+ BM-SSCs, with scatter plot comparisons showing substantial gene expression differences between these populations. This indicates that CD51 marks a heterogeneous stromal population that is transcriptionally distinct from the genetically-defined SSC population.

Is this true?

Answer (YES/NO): YES